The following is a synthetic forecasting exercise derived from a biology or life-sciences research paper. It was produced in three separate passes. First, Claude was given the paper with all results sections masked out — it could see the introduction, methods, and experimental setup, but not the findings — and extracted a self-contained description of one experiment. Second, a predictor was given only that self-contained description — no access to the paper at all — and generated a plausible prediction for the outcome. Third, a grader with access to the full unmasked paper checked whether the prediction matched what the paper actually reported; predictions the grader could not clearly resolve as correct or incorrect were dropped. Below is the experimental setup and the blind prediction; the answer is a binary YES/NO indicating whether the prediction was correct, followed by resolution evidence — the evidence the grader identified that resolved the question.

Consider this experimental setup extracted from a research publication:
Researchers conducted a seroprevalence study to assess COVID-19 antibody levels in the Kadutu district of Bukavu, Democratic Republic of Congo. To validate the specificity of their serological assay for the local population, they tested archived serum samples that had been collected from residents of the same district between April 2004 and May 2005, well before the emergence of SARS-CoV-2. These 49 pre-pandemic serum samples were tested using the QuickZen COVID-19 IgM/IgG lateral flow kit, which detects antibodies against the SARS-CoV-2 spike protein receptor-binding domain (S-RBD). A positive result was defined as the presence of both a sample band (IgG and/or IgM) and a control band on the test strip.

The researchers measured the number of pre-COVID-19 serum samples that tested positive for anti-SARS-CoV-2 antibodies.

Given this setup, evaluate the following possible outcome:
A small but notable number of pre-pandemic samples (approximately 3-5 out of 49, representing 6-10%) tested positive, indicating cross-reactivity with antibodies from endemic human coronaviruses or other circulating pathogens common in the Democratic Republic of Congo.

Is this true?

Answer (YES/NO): NO